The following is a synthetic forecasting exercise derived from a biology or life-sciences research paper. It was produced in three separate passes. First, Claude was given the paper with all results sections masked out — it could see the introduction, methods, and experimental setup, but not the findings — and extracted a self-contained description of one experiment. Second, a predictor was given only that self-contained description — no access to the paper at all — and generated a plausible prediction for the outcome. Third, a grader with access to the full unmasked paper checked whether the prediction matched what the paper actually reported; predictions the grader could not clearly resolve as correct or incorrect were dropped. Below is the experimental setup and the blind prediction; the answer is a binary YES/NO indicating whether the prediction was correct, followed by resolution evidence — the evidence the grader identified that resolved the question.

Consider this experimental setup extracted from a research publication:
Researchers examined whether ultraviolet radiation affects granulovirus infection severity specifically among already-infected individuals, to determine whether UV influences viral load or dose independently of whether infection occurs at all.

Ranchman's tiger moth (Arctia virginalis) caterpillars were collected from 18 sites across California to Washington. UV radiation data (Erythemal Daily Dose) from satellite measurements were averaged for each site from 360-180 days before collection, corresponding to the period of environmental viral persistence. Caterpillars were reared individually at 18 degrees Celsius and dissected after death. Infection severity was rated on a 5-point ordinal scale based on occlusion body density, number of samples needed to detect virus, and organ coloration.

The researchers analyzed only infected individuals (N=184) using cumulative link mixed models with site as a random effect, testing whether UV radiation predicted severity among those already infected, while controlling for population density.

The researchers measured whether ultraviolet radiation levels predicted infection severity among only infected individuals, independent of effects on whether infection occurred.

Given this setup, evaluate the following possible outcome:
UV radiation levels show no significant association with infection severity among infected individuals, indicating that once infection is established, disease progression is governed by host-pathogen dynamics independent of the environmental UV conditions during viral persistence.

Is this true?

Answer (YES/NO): NO